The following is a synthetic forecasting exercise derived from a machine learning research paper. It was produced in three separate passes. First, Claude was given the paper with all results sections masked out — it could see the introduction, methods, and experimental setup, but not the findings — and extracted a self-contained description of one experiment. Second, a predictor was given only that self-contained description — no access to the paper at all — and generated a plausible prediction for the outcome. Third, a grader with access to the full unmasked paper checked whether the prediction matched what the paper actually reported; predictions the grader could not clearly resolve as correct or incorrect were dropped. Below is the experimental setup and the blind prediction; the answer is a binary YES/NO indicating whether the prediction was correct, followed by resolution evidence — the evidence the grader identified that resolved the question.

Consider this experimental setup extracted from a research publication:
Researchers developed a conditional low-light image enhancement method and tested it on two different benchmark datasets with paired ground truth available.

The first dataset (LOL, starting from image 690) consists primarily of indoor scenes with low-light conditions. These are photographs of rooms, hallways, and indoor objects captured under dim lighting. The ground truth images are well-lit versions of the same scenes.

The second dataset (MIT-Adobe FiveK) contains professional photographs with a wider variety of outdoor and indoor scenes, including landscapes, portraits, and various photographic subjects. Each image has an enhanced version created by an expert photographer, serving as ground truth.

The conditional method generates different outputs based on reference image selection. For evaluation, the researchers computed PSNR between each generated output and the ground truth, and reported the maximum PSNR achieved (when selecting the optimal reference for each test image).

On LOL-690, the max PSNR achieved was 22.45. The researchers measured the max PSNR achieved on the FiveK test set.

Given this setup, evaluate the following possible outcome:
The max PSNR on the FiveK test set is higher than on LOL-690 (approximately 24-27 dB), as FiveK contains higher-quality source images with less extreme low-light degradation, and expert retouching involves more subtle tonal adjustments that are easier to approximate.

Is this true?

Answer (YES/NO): NO